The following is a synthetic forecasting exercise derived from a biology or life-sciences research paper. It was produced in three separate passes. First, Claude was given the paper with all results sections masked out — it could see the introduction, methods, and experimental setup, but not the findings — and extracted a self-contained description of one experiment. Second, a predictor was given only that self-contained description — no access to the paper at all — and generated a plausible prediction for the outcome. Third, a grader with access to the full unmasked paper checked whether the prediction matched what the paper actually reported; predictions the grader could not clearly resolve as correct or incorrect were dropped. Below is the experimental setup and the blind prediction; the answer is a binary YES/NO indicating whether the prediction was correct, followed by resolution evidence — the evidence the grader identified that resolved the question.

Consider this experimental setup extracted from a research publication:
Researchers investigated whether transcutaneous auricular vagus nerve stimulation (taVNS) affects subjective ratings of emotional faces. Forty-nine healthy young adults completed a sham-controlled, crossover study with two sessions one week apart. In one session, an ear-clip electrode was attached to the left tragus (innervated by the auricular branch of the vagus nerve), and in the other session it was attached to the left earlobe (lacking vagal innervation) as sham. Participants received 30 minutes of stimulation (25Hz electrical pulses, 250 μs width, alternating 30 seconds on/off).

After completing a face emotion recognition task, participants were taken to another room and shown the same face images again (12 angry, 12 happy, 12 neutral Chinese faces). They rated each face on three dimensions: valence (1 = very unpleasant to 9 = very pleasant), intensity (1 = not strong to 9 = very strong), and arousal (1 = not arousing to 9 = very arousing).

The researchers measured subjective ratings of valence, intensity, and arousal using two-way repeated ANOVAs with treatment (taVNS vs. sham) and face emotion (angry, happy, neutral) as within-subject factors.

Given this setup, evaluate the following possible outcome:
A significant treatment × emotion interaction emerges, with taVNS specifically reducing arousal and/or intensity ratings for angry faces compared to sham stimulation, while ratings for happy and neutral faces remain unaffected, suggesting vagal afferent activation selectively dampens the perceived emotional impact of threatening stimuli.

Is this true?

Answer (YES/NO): NO